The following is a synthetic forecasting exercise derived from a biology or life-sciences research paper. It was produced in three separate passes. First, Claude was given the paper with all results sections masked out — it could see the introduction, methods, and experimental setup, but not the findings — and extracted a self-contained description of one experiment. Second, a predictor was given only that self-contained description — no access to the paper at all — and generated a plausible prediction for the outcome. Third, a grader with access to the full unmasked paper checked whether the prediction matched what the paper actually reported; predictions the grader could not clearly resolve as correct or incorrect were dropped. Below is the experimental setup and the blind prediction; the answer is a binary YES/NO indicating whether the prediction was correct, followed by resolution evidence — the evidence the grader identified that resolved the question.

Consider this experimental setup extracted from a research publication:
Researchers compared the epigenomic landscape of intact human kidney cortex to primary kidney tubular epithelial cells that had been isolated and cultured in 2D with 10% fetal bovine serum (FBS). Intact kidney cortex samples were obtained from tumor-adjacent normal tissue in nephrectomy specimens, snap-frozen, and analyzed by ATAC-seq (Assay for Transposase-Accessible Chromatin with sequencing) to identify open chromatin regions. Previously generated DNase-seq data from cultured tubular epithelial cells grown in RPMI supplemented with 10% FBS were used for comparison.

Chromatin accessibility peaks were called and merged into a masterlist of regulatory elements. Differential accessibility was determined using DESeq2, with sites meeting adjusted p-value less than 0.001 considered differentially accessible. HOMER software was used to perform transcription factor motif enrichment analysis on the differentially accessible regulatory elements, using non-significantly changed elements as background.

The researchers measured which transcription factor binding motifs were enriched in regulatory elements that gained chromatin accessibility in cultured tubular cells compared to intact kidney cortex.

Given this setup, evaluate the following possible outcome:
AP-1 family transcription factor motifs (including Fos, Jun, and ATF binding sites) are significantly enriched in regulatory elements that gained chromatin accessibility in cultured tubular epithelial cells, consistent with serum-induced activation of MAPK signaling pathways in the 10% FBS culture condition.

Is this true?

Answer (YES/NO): YES